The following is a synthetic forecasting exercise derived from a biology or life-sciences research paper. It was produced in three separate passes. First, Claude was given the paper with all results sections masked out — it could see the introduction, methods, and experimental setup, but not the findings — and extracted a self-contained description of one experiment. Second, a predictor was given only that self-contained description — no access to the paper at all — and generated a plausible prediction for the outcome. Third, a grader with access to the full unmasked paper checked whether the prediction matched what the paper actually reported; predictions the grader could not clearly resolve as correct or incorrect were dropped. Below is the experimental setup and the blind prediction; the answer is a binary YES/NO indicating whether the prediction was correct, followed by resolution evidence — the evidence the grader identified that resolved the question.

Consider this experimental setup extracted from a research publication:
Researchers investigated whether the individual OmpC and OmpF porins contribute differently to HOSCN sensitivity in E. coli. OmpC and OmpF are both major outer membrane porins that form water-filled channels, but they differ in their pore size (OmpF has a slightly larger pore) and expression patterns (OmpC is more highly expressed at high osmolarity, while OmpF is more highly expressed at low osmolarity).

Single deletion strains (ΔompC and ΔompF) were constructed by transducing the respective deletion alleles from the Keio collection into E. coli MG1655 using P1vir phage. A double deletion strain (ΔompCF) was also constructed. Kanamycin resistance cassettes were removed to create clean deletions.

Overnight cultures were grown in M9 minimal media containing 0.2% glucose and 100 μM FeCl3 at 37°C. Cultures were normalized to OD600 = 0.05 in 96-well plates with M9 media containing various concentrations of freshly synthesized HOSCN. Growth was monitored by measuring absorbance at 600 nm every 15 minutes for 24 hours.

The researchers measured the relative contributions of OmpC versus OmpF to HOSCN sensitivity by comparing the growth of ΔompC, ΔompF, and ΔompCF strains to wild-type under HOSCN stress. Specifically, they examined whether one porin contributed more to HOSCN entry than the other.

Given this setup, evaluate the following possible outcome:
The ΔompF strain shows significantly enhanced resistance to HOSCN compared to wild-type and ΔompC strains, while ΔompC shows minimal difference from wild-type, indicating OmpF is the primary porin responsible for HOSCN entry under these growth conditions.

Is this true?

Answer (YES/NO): NO